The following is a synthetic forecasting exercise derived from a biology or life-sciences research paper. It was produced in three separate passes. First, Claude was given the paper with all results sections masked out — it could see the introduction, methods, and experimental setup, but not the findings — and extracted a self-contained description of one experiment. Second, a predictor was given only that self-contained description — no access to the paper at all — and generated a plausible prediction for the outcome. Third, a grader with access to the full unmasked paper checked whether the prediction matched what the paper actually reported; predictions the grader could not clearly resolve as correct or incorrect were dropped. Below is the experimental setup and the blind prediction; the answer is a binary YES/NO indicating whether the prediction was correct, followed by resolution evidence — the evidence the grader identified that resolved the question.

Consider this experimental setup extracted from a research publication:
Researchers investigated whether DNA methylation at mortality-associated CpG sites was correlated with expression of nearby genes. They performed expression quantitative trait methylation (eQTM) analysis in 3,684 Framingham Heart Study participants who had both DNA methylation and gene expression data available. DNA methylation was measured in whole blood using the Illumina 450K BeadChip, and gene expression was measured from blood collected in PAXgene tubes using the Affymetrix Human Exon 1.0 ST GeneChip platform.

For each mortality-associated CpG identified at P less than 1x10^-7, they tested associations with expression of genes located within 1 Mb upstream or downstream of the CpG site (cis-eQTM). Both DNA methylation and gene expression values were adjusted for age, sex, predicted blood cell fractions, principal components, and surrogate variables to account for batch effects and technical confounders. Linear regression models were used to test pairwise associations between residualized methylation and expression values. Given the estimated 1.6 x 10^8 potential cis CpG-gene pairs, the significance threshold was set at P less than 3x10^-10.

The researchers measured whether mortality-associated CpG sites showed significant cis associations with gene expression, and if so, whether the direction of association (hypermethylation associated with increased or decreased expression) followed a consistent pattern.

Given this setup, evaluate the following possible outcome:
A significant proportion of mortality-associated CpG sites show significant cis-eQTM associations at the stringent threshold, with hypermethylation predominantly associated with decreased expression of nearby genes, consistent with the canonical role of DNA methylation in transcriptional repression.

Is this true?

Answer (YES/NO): NO